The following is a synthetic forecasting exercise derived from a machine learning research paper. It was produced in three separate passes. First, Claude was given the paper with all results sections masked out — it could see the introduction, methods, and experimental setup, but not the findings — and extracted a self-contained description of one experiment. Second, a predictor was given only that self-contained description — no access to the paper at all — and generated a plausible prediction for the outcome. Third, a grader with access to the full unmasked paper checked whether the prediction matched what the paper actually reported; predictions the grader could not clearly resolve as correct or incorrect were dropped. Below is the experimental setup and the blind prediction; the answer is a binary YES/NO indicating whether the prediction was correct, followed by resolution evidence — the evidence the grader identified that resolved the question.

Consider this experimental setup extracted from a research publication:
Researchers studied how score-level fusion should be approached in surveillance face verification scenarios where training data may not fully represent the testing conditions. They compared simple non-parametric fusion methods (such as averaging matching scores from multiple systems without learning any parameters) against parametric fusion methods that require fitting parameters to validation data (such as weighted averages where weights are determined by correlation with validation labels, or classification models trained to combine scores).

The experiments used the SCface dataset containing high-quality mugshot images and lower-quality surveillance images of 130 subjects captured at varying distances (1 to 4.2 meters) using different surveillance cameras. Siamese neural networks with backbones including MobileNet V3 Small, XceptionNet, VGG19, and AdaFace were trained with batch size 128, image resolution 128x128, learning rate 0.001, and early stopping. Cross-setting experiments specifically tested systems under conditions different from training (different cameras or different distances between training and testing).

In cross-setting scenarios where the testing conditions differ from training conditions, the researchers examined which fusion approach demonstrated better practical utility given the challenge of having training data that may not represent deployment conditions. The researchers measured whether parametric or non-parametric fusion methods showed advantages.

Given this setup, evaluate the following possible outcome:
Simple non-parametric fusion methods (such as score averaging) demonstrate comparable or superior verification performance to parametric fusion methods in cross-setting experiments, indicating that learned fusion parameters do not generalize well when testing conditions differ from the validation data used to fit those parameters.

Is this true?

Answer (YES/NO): YES